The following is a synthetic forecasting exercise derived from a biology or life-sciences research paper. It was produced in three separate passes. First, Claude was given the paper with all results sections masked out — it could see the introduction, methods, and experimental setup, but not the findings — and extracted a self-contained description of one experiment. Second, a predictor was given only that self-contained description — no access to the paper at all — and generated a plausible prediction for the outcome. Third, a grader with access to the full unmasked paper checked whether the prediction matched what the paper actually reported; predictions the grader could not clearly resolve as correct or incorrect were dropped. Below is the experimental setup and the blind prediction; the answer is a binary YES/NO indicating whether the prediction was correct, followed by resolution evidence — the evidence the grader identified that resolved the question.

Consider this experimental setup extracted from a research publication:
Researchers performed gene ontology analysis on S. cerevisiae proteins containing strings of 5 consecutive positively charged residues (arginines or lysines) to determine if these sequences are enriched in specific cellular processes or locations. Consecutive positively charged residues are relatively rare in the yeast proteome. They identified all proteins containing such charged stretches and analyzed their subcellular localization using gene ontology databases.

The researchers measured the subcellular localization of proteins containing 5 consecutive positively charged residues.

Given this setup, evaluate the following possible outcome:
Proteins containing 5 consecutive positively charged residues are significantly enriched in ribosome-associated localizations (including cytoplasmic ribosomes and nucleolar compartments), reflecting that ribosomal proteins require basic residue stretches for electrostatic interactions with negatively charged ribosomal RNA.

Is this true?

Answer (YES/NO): NO